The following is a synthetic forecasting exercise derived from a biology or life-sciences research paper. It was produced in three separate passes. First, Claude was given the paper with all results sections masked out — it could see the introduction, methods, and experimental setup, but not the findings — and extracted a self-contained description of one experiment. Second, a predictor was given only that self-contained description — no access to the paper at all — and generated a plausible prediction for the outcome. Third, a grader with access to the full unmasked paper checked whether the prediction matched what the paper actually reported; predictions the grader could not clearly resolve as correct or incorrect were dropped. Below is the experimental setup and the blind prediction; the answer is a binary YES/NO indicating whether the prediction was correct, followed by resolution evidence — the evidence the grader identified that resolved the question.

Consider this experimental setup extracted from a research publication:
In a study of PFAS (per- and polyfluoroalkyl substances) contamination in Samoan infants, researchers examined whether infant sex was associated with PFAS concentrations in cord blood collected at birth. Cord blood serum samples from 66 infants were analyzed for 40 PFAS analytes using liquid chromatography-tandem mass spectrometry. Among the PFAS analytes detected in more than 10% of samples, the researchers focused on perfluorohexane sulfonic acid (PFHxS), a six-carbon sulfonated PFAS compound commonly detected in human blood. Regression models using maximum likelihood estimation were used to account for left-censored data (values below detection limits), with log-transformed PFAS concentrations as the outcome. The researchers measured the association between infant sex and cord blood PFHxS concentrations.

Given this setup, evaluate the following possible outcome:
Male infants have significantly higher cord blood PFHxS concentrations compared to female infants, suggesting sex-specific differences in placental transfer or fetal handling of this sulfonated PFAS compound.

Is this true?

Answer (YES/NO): YES